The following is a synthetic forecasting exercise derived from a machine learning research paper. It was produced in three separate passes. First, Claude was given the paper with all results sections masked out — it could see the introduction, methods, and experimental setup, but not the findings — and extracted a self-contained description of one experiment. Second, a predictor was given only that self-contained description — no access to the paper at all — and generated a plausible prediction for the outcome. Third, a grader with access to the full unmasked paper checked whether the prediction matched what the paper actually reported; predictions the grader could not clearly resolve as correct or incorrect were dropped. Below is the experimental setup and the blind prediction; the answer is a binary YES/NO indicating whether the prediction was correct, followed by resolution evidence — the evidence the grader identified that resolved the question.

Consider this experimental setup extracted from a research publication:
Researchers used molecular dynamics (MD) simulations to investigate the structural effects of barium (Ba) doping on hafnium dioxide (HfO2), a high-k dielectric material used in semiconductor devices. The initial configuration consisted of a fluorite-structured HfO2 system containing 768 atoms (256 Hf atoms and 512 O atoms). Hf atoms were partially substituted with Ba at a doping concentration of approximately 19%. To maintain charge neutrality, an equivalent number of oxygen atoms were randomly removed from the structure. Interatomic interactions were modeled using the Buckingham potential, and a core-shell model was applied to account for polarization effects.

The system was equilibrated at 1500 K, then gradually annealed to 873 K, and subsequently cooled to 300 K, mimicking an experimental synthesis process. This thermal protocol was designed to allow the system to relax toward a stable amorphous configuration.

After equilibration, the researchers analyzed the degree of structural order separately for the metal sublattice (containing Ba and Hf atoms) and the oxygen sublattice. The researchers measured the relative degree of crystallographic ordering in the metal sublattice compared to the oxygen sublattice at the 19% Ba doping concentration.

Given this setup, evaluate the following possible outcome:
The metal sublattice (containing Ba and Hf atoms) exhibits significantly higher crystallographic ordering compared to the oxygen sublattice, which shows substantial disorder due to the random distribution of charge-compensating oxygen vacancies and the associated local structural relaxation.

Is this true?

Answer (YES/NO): YES